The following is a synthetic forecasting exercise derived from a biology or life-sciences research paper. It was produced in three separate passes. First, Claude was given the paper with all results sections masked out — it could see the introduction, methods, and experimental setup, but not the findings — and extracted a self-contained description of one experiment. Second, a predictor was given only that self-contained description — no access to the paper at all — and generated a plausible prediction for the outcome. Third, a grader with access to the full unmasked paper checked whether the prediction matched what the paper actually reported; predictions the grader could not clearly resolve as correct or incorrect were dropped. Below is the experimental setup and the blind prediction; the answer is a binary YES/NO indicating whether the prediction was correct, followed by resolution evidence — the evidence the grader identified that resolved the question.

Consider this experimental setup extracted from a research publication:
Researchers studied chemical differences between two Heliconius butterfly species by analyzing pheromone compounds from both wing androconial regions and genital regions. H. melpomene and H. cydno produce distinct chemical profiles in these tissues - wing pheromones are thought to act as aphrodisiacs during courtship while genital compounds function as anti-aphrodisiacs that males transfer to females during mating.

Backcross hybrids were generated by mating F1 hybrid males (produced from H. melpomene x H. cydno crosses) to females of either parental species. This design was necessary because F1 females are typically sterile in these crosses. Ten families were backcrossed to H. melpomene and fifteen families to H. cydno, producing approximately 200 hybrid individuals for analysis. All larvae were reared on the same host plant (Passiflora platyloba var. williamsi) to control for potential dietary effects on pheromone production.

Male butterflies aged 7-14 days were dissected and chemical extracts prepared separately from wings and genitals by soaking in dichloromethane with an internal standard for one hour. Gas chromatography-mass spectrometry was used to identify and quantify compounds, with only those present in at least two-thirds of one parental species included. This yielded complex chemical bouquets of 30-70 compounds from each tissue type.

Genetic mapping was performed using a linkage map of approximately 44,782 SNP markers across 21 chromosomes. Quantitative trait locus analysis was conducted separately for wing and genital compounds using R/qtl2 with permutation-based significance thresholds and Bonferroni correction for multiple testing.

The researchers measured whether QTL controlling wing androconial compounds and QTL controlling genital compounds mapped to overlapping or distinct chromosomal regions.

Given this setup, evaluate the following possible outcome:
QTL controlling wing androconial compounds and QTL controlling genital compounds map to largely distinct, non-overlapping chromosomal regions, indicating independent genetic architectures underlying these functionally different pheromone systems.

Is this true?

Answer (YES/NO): YES